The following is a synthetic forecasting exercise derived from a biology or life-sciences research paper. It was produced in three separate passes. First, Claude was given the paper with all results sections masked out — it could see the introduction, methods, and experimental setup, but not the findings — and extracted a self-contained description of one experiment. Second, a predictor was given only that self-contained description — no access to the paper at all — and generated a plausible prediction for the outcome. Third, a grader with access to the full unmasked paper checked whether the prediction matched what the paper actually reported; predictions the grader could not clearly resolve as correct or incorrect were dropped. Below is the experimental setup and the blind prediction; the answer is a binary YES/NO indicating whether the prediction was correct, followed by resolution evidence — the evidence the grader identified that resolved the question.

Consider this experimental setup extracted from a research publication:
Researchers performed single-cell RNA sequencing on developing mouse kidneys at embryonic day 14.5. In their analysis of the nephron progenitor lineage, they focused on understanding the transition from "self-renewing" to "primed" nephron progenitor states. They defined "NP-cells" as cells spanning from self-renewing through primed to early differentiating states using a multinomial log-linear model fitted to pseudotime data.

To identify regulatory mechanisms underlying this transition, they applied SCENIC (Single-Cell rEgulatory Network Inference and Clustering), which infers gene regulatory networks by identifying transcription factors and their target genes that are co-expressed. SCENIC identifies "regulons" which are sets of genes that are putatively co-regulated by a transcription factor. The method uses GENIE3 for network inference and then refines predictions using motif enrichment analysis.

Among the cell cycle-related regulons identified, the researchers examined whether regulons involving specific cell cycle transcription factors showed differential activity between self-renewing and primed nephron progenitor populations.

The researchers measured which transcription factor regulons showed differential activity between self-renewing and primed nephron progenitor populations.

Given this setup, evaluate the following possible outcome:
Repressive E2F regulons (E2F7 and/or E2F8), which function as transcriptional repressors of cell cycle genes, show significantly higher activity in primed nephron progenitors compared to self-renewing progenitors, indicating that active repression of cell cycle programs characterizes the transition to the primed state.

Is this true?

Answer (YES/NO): NO